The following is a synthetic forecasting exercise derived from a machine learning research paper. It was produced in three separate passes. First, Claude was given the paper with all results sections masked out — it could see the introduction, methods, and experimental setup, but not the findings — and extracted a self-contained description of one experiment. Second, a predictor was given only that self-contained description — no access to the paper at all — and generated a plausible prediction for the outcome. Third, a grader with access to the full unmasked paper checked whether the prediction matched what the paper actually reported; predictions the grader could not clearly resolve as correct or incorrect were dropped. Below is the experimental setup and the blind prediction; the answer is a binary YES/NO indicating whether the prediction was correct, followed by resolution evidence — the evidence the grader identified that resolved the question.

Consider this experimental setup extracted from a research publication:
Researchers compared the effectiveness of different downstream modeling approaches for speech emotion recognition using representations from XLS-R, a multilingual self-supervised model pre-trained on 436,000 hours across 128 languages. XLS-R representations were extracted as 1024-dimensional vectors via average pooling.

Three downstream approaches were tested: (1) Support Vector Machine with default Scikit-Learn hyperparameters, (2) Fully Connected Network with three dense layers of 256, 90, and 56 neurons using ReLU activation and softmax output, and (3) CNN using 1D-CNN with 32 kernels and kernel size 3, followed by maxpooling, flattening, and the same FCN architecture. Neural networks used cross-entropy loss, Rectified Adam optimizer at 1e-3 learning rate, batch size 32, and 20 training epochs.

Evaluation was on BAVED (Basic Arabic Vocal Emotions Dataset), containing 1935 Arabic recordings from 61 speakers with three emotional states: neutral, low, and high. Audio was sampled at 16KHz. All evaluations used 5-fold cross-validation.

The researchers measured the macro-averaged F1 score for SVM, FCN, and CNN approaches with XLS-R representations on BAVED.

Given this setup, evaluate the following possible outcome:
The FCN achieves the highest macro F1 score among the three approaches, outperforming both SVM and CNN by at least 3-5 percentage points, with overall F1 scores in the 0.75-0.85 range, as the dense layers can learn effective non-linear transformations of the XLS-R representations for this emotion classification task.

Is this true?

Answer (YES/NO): NO